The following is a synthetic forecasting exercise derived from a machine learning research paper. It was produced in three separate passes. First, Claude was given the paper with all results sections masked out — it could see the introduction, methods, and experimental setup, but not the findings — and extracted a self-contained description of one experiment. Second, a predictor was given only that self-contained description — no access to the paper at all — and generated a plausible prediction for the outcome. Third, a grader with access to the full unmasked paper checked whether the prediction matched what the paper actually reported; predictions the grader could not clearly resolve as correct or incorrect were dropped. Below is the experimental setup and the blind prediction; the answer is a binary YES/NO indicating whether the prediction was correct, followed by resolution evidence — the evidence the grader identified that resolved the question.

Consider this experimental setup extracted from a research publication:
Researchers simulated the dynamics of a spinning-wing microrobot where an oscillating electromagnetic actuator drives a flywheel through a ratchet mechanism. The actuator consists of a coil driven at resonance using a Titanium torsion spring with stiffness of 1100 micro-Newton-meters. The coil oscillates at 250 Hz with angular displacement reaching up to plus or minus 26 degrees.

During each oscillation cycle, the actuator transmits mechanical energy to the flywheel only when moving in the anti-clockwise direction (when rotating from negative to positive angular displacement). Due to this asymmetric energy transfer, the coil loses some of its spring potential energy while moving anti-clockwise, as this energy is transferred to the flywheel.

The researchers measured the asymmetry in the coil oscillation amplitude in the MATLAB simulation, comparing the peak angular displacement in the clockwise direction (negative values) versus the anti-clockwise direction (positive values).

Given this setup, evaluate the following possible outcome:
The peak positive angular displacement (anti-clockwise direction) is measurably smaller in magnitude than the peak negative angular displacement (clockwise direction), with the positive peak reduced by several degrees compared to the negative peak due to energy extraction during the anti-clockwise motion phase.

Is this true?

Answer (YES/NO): NO